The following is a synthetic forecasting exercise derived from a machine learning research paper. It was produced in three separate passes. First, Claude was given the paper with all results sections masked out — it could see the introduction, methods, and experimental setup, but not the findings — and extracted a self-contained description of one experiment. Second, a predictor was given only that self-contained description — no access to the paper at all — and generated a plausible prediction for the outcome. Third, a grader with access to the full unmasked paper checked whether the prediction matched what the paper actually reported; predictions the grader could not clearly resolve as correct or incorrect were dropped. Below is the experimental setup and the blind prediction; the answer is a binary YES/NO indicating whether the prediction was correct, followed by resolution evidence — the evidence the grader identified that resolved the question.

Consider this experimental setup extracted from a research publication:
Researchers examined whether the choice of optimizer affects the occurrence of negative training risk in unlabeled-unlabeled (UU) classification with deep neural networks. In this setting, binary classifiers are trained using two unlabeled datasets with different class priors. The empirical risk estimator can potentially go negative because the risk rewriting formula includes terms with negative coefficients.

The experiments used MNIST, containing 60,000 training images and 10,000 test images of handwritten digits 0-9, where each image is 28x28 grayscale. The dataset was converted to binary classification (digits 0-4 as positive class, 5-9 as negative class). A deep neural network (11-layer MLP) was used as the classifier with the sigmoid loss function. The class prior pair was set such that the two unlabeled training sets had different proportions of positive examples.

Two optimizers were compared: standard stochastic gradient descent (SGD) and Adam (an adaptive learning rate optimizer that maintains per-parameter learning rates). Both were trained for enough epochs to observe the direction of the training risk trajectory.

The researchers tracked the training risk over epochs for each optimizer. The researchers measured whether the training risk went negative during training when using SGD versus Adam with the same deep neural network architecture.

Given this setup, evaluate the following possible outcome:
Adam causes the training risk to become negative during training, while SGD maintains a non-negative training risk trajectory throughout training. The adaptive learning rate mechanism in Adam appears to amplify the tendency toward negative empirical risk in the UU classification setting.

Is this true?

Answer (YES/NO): NO